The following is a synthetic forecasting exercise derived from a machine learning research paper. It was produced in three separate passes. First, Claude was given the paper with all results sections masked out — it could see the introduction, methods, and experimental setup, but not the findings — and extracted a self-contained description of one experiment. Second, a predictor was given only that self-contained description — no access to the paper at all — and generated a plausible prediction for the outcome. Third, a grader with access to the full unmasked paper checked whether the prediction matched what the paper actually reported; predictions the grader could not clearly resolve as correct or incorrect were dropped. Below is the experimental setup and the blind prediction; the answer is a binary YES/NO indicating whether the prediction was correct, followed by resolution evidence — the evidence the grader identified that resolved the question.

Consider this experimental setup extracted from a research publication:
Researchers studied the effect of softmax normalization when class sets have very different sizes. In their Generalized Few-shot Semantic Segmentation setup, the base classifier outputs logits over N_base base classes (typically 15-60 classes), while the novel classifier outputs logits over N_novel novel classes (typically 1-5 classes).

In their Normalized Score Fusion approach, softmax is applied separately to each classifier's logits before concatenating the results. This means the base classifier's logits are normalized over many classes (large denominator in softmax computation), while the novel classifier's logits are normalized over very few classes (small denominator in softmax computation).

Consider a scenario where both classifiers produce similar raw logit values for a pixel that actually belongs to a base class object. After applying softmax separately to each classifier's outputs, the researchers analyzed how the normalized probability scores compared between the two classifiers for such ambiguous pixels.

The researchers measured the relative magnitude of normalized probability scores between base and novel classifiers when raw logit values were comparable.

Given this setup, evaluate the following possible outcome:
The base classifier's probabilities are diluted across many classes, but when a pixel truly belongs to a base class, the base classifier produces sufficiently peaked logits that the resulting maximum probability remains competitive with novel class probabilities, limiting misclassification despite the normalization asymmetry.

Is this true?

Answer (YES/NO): NO